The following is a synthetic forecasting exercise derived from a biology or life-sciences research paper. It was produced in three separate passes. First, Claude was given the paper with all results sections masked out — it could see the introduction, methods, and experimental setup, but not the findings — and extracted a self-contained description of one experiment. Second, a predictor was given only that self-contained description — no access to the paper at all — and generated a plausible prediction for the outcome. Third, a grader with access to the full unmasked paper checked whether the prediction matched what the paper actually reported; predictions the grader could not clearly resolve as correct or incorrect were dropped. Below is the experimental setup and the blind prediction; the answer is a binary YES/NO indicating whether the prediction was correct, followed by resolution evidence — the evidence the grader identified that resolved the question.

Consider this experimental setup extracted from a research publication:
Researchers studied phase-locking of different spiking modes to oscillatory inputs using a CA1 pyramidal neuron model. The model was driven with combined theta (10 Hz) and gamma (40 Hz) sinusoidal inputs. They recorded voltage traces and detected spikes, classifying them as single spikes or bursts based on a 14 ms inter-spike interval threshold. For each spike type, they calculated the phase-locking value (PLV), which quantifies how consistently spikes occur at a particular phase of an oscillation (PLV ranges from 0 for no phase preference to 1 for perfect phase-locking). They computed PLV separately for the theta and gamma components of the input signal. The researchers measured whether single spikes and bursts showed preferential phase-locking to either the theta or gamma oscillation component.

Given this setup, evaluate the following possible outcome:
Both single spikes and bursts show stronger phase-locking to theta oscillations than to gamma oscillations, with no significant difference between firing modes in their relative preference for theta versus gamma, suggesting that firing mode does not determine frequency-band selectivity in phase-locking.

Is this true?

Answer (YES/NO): NO